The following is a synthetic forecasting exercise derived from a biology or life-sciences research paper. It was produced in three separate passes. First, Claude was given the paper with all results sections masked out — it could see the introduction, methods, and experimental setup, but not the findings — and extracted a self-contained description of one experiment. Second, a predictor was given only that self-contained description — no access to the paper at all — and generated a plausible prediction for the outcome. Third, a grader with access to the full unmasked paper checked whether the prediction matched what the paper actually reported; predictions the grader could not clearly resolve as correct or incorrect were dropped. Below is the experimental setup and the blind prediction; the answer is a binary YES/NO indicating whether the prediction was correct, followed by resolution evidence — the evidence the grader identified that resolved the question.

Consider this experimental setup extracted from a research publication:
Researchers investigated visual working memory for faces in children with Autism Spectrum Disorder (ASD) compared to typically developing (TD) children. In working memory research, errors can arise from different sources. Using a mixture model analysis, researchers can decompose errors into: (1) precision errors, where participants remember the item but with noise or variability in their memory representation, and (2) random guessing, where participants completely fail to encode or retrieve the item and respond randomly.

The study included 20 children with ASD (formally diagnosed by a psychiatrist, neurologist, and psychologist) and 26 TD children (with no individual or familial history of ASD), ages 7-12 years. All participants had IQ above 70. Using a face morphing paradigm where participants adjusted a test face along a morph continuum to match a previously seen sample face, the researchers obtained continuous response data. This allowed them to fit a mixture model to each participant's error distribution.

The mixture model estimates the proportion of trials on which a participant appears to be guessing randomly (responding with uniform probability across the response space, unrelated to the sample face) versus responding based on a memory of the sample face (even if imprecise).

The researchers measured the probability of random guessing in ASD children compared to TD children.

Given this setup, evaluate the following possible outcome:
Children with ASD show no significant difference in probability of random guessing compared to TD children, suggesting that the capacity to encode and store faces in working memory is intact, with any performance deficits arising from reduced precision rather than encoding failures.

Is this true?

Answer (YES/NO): YES